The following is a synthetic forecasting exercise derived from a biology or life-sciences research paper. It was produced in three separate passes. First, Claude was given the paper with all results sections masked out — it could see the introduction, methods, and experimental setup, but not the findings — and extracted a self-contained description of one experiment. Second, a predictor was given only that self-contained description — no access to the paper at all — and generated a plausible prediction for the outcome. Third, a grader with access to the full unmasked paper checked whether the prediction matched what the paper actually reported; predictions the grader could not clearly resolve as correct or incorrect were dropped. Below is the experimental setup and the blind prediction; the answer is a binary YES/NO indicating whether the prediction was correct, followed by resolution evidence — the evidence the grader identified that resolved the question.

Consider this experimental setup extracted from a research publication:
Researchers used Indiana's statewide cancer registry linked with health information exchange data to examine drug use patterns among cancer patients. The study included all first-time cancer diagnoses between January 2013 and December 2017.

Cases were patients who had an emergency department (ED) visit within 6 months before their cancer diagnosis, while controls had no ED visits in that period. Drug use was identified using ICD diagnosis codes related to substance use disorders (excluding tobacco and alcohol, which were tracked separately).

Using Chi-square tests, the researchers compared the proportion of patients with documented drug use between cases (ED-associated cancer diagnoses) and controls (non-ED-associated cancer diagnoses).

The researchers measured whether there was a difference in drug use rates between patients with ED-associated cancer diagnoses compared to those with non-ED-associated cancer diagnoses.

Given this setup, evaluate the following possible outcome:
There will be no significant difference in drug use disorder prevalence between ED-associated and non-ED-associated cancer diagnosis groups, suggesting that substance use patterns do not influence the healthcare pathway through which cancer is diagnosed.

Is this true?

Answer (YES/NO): NO